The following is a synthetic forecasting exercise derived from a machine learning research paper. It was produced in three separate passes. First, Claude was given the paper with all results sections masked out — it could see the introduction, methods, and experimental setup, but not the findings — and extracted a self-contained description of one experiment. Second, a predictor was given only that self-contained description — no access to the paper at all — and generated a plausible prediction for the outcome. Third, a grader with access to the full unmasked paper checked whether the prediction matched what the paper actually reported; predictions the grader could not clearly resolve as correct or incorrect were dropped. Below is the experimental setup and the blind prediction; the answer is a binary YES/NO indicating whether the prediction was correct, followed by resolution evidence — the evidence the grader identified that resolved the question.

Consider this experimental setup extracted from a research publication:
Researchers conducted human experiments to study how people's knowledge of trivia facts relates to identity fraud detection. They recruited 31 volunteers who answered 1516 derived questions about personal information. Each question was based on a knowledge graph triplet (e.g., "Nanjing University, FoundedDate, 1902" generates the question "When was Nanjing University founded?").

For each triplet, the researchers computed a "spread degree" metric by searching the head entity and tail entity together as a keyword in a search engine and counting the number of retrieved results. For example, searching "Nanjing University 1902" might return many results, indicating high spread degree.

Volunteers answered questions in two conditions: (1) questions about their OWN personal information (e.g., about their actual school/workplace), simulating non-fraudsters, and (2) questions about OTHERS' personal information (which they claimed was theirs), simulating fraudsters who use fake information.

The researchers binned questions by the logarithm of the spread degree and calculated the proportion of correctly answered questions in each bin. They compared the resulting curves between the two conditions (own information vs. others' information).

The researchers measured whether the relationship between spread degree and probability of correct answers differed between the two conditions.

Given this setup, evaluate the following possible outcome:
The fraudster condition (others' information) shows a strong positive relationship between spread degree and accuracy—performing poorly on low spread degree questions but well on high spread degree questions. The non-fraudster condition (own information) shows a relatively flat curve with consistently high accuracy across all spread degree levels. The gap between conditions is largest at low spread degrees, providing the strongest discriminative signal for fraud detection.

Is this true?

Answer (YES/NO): NO